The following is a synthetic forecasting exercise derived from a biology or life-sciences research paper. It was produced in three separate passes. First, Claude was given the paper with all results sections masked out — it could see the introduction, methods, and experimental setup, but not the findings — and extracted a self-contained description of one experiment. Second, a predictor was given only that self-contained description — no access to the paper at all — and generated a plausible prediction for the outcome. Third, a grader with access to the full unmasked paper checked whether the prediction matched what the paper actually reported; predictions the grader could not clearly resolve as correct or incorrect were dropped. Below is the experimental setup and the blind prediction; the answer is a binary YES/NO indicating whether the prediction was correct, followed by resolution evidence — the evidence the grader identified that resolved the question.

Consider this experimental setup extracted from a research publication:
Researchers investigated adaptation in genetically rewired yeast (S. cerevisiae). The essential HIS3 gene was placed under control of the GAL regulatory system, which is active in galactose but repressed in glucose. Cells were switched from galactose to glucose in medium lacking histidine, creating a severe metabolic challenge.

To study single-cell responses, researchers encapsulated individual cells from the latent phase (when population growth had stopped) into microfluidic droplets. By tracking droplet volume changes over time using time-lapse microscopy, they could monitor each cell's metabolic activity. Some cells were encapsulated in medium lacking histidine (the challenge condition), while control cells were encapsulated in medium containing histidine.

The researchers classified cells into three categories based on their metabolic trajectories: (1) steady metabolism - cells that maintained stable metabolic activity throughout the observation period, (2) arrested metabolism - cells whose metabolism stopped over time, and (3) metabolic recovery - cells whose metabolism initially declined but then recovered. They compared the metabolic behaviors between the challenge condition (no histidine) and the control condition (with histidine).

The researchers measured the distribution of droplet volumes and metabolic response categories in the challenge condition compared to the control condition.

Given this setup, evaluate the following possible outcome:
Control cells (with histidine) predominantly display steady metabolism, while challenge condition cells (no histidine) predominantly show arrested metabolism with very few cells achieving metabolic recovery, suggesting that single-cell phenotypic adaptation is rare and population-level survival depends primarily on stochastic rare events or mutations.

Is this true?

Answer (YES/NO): NO